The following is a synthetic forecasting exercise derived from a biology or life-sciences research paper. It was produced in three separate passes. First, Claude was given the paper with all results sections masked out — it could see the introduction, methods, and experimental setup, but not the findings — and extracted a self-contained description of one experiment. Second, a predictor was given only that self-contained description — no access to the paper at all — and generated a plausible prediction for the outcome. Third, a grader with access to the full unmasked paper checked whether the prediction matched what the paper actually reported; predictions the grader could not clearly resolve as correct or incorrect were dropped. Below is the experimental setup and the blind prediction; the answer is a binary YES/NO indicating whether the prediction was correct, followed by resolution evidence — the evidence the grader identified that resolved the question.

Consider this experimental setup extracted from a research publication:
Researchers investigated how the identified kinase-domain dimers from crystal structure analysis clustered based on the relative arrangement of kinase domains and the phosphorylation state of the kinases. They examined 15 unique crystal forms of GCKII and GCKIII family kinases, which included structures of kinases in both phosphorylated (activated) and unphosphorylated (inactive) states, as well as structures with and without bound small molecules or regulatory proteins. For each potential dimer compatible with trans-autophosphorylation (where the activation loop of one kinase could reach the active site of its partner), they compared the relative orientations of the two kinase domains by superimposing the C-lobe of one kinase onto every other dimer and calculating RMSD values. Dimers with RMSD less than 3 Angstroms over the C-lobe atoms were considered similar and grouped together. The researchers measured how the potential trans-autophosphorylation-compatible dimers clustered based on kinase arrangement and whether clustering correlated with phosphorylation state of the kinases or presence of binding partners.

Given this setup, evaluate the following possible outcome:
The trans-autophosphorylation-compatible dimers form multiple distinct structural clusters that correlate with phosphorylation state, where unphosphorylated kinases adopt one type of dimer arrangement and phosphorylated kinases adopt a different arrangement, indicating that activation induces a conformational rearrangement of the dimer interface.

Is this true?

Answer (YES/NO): YES